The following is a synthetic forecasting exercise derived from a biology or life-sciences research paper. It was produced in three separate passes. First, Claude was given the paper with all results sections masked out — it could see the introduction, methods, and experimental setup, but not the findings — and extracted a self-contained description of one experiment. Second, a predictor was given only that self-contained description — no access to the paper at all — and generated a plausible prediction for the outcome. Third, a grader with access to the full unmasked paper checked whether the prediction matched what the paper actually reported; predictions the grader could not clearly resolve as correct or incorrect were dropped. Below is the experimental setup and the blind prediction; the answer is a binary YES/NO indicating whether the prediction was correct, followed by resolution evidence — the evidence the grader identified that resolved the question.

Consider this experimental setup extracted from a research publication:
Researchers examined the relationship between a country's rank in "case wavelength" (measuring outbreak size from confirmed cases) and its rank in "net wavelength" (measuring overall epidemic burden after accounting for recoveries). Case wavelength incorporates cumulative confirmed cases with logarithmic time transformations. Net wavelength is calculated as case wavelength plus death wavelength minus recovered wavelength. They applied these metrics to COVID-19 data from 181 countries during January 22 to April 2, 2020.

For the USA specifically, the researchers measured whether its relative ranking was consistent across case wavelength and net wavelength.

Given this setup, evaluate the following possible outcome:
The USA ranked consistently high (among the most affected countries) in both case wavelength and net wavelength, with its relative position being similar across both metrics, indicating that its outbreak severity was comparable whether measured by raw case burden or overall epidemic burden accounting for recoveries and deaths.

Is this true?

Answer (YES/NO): NO